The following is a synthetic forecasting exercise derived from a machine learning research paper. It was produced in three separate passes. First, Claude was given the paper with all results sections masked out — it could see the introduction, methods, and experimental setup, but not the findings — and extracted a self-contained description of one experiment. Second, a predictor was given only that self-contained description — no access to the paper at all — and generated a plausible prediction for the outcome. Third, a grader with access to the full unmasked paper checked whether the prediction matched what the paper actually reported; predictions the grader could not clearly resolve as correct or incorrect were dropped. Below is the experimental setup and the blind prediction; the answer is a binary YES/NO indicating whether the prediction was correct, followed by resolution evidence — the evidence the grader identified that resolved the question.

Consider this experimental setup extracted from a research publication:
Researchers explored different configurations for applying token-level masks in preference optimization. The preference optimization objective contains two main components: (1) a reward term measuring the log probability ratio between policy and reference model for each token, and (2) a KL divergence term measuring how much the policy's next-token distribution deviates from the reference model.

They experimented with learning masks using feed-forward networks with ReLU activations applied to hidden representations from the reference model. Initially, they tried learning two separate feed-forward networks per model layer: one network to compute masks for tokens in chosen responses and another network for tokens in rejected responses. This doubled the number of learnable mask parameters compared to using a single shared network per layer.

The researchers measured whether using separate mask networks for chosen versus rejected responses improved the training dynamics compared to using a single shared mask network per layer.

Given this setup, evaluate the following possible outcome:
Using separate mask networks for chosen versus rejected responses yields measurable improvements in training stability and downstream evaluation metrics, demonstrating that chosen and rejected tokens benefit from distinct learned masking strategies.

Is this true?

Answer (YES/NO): NO